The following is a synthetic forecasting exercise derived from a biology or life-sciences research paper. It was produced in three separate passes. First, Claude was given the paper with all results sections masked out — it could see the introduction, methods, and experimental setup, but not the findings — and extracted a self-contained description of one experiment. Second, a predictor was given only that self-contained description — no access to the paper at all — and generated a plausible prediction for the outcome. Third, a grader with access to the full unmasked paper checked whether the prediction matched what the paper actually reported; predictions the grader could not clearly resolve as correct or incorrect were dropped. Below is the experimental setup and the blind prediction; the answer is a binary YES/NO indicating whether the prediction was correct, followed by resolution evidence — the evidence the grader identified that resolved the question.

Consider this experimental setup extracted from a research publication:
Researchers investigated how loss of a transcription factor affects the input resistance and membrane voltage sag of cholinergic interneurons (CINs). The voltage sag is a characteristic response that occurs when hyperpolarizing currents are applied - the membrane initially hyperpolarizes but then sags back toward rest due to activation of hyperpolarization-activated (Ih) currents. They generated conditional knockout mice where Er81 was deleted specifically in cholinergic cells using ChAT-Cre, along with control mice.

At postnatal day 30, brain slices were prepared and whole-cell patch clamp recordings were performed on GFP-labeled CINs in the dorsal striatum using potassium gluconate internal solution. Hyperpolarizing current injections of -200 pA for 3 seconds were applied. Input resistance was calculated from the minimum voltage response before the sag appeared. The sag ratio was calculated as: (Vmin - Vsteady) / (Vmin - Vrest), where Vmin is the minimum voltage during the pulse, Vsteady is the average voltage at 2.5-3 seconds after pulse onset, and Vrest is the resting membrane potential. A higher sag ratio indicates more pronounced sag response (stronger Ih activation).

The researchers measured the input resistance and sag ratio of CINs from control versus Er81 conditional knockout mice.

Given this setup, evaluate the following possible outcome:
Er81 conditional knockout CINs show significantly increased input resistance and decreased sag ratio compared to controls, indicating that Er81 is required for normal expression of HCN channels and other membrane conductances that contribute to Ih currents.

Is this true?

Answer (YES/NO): NO